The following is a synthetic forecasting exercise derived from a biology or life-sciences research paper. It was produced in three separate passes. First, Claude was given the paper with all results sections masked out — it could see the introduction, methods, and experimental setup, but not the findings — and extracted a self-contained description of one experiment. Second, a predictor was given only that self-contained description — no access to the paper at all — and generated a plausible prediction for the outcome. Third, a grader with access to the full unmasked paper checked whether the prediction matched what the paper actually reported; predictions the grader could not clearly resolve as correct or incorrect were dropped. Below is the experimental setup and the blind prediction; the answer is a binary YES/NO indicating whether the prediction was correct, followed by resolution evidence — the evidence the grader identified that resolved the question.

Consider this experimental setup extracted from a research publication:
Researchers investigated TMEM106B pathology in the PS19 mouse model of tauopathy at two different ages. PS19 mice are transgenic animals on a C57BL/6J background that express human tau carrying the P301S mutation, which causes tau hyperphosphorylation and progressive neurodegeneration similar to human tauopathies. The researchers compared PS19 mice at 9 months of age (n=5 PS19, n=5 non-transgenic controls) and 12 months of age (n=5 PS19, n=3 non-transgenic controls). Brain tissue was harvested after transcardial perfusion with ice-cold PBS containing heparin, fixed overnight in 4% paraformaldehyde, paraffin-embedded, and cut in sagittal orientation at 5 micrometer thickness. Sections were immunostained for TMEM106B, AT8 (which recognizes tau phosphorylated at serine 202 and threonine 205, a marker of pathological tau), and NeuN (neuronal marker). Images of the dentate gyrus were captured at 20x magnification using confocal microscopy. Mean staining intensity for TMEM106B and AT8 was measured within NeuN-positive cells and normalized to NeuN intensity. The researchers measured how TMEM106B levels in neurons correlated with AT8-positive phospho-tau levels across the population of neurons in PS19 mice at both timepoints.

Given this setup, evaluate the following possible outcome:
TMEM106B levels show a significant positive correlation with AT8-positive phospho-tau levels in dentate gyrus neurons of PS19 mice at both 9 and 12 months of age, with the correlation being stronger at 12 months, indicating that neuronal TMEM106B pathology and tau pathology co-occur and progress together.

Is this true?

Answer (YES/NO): NO